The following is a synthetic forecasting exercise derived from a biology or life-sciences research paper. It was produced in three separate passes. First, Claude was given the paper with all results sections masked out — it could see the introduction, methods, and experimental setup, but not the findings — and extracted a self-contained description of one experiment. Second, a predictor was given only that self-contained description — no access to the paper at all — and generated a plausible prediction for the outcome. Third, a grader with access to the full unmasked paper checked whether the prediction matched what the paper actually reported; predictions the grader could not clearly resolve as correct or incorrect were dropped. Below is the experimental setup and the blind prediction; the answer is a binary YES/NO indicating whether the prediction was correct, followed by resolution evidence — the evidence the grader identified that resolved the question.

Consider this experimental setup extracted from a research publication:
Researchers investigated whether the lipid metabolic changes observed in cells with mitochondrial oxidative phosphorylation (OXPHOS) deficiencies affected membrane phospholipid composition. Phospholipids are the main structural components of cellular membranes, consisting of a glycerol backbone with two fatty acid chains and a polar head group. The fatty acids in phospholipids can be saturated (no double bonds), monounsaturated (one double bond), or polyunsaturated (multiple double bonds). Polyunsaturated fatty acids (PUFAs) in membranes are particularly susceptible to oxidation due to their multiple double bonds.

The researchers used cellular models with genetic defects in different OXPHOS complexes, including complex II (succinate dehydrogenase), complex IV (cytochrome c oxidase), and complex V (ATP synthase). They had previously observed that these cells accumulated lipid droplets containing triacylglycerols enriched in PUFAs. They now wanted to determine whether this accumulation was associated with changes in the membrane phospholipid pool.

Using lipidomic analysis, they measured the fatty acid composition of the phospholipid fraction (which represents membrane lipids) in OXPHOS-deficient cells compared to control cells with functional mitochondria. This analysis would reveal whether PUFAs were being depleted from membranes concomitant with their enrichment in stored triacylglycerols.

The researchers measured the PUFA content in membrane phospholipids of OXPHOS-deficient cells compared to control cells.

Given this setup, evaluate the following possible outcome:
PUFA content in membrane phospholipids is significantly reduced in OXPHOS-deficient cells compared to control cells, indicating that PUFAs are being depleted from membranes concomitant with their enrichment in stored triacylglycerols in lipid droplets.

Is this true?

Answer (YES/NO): NO